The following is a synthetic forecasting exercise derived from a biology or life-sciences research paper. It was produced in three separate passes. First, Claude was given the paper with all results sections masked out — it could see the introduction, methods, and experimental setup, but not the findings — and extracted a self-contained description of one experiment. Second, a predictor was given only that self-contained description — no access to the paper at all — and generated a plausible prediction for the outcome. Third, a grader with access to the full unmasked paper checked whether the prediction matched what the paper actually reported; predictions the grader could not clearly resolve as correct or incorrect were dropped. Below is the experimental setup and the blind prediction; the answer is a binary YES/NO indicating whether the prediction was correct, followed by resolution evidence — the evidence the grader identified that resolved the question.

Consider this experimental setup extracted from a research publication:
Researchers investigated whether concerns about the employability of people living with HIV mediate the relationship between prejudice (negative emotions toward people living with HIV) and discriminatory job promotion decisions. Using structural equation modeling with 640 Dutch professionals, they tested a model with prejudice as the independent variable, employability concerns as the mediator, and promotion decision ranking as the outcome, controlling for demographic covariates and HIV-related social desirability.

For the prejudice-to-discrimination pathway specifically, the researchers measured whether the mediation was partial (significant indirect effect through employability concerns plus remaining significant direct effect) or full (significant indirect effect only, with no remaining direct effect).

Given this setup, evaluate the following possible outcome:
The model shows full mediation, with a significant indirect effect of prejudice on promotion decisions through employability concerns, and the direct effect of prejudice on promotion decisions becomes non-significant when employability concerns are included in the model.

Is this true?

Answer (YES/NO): NO